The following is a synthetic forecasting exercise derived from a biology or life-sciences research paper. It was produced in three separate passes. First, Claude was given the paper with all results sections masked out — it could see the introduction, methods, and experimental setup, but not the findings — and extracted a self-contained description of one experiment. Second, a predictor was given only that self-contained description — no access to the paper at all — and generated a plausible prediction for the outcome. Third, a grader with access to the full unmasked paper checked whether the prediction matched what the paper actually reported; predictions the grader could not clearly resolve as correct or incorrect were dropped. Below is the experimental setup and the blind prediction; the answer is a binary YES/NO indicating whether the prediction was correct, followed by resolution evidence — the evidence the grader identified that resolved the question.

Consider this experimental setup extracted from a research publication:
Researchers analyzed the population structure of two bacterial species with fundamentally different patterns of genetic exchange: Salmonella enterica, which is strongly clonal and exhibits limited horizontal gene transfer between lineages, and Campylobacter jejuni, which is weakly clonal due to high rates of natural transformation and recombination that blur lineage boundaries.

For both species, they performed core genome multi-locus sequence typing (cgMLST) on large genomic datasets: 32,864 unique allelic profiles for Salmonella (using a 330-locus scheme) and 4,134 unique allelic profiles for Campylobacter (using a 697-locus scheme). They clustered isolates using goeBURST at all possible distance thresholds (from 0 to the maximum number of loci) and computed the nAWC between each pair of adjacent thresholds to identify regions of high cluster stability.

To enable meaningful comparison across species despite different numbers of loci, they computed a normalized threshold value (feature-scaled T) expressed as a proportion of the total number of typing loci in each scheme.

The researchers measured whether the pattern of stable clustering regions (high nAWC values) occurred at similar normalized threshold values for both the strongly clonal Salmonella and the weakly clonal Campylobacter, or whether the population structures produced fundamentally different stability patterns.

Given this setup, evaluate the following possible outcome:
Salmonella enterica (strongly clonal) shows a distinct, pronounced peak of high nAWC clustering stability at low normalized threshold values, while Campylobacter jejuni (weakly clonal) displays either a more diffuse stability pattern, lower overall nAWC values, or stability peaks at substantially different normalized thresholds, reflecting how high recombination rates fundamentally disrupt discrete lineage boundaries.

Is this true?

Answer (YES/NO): NO